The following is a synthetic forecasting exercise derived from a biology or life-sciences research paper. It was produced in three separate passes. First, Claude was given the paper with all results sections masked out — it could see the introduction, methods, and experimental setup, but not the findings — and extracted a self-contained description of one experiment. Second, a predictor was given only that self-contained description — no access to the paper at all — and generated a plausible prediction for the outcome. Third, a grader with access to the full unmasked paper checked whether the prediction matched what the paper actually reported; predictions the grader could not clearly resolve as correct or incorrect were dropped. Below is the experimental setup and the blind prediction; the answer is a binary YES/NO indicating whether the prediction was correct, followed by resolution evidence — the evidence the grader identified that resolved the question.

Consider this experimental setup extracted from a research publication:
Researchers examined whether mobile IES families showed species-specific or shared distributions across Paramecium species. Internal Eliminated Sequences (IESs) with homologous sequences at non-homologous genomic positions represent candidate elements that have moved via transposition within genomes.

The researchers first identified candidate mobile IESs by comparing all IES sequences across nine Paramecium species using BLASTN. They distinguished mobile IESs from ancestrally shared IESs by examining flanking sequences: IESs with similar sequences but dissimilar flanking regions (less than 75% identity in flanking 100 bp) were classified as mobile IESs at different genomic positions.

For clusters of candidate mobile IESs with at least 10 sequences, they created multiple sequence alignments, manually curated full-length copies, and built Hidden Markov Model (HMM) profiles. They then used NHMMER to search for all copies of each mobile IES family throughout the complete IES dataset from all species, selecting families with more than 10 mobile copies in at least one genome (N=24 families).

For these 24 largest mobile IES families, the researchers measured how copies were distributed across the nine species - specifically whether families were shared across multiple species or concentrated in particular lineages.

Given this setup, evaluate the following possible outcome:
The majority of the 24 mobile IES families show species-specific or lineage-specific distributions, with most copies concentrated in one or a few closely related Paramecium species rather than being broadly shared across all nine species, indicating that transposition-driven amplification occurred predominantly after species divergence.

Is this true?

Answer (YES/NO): YES